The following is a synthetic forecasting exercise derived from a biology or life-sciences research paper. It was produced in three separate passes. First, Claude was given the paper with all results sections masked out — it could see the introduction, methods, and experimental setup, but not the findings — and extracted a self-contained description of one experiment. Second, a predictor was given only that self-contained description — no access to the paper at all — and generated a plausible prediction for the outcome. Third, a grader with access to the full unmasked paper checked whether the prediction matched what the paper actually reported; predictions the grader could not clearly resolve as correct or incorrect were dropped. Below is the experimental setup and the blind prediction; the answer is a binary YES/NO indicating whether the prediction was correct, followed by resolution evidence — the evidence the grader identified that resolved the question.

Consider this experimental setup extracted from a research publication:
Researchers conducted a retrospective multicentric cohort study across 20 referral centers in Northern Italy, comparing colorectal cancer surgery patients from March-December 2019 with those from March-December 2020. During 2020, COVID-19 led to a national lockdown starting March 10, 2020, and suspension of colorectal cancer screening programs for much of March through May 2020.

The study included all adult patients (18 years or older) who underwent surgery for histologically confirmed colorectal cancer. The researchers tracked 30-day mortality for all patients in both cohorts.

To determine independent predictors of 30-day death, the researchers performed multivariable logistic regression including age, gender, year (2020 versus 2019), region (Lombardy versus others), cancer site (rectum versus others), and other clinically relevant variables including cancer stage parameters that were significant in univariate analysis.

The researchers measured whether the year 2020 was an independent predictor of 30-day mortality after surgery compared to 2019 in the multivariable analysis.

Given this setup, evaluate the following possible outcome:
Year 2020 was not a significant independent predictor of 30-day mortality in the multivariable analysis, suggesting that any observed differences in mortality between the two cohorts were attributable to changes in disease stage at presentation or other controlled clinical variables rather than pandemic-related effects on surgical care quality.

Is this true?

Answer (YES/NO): YES